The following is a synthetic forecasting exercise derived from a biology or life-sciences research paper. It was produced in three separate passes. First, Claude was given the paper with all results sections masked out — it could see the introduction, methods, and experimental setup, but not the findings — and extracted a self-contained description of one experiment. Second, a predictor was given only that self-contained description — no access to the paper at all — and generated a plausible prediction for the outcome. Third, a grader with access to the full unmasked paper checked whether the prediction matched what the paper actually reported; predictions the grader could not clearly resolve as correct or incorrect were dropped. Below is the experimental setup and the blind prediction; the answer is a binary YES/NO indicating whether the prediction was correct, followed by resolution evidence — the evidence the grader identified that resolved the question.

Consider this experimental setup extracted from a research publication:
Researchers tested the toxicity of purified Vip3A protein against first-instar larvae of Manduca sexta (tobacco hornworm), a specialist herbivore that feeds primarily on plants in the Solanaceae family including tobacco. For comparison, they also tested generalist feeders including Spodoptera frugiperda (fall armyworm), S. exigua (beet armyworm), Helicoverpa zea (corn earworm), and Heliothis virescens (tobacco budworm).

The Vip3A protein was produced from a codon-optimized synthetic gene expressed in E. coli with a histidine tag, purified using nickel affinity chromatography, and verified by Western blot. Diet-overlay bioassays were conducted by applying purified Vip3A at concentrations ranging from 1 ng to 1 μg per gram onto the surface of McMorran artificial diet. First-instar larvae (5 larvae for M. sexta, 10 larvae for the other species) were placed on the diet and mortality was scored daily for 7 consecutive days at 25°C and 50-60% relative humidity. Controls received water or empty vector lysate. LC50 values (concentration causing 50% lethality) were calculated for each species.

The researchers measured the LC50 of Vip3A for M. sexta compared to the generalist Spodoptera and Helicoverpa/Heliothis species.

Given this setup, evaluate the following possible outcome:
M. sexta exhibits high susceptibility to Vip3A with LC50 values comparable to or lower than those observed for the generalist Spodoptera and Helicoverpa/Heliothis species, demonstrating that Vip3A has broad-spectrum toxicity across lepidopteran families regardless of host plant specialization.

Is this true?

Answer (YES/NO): NO